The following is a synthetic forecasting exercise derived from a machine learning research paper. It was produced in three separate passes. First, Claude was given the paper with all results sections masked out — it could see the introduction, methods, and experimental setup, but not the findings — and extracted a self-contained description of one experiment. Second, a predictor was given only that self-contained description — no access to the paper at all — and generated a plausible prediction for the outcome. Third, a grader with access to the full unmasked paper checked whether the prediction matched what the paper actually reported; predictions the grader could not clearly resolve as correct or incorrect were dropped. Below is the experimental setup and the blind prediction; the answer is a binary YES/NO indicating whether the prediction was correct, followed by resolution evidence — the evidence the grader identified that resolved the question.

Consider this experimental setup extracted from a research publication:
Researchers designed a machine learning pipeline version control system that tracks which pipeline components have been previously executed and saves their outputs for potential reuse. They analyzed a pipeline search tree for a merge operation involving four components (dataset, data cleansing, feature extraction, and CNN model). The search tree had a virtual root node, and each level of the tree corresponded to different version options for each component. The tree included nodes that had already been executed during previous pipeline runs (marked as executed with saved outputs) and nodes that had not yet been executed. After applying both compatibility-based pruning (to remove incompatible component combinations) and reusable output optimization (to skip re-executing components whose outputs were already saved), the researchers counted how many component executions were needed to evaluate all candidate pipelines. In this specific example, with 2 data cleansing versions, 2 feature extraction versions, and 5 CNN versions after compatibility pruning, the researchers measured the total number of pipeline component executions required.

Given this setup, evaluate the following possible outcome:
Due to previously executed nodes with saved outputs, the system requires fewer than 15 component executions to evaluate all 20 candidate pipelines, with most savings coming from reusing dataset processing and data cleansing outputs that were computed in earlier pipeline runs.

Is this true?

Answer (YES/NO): NO